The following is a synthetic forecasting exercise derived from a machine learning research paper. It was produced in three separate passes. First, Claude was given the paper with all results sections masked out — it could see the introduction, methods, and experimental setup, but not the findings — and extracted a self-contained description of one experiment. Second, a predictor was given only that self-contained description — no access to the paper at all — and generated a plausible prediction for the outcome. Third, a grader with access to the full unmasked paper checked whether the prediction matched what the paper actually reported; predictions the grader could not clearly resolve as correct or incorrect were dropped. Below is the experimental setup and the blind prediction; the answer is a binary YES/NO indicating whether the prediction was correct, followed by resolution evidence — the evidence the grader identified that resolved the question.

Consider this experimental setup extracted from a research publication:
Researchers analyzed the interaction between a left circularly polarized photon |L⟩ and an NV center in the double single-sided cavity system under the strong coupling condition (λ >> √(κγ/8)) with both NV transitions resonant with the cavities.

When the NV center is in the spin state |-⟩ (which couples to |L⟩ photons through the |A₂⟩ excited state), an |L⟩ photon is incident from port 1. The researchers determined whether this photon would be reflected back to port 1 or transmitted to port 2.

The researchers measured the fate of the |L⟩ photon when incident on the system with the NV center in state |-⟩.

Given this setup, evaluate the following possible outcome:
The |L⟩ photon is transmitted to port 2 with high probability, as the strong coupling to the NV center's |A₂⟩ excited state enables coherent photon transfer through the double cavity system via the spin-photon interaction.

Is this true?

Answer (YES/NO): YES